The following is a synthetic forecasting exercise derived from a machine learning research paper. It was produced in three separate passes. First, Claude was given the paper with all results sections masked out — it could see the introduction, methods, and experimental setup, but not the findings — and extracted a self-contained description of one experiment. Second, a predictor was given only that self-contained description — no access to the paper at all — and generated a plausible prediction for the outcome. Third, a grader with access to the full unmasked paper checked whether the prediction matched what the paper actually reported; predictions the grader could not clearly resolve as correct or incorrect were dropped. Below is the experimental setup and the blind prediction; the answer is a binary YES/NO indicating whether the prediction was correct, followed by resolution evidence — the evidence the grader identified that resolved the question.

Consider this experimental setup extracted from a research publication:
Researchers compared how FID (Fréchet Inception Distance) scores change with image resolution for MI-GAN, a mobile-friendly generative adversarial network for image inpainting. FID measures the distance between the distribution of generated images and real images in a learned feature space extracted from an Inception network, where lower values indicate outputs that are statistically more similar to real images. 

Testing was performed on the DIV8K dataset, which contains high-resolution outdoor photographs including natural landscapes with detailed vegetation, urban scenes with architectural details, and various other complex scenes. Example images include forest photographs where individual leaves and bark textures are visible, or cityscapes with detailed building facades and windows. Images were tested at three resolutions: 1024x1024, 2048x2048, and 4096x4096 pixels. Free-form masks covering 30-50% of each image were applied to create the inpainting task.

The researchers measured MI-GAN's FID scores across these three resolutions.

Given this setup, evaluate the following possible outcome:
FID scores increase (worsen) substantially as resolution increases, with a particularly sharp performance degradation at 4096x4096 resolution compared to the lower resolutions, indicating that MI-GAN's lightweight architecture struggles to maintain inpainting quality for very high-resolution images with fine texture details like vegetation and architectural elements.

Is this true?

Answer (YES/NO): NO